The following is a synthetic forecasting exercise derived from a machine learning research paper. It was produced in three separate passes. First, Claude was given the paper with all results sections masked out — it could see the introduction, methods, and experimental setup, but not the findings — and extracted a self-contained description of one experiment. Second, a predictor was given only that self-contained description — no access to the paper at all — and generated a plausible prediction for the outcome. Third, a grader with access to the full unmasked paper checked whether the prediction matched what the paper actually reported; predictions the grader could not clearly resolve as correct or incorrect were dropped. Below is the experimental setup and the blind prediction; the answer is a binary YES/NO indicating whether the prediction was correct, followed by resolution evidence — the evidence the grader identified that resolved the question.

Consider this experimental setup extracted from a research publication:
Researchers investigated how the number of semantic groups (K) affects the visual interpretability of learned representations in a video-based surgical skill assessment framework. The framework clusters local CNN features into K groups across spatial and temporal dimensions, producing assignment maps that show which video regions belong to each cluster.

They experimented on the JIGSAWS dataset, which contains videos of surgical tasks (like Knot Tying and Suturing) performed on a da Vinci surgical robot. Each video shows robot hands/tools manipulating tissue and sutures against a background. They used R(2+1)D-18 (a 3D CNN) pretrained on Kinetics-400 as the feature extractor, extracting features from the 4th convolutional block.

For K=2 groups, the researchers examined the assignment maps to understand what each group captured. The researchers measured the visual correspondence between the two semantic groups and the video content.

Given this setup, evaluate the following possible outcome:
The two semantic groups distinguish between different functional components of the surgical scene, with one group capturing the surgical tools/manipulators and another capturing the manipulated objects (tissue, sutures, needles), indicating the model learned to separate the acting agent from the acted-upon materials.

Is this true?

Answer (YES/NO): NO